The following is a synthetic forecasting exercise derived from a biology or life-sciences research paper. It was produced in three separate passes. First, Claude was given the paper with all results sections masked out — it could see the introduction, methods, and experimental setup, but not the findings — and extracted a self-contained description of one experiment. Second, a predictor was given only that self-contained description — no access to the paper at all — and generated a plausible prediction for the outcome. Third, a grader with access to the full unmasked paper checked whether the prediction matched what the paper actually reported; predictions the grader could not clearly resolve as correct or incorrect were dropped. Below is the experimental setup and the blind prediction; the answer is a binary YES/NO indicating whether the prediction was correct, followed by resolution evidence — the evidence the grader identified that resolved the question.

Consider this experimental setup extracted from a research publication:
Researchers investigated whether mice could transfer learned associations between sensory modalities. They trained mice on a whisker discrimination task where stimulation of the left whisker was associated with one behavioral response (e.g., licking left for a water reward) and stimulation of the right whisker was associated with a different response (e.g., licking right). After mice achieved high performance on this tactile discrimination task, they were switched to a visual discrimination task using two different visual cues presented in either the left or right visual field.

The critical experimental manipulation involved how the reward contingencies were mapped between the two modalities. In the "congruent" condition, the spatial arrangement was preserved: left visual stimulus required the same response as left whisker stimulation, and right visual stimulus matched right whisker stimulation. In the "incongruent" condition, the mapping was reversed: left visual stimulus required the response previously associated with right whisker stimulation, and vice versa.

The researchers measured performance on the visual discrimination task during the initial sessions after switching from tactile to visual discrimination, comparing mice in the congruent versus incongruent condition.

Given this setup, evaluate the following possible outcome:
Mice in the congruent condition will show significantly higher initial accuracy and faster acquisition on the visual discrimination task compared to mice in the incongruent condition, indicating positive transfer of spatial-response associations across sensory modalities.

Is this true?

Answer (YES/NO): YES